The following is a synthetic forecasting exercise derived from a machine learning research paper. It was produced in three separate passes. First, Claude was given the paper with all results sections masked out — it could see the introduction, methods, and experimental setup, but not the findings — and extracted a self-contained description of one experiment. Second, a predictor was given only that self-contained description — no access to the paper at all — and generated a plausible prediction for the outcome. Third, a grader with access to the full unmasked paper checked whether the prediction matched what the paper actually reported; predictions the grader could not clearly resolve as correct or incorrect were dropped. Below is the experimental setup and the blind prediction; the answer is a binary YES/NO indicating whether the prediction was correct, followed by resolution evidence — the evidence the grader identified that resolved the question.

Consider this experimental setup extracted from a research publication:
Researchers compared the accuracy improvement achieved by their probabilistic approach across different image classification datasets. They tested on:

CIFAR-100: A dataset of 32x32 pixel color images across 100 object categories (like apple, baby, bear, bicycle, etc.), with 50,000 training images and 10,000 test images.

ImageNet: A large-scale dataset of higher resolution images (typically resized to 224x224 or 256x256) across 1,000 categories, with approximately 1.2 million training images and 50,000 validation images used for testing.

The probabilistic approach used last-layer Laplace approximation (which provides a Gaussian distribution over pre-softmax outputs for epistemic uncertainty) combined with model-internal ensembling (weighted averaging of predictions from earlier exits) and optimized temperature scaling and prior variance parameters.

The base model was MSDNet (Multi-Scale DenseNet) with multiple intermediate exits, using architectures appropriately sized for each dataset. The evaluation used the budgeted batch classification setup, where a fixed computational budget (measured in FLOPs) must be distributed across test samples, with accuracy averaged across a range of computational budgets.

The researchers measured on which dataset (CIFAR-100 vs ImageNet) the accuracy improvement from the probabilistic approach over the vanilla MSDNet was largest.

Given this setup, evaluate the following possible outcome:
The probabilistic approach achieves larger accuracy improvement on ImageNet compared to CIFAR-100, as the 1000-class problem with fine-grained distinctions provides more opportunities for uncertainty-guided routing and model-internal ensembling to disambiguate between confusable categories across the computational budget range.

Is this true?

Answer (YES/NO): NO